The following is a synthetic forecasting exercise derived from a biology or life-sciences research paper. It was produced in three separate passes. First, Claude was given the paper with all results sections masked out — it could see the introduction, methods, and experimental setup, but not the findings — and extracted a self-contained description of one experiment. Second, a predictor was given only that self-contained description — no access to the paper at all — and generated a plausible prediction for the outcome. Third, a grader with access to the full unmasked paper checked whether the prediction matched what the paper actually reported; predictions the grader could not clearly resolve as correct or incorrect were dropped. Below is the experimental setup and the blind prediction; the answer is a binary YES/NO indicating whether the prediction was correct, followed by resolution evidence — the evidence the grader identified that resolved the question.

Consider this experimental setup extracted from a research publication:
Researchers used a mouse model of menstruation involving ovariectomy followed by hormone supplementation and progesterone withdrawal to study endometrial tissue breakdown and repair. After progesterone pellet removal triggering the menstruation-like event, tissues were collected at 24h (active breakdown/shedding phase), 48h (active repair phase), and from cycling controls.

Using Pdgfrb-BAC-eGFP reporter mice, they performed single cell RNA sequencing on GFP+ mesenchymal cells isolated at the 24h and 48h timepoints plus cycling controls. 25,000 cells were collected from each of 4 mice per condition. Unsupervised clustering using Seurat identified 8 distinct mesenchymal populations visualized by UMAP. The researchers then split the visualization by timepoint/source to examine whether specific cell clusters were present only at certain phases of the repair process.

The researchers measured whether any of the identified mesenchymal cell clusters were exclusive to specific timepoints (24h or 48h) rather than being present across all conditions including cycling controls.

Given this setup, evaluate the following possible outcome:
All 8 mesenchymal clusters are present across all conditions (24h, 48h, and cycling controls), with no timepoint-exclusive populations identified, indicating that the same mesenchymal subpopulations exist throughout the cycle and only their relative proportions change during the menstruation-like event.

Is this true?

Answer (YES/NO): NO